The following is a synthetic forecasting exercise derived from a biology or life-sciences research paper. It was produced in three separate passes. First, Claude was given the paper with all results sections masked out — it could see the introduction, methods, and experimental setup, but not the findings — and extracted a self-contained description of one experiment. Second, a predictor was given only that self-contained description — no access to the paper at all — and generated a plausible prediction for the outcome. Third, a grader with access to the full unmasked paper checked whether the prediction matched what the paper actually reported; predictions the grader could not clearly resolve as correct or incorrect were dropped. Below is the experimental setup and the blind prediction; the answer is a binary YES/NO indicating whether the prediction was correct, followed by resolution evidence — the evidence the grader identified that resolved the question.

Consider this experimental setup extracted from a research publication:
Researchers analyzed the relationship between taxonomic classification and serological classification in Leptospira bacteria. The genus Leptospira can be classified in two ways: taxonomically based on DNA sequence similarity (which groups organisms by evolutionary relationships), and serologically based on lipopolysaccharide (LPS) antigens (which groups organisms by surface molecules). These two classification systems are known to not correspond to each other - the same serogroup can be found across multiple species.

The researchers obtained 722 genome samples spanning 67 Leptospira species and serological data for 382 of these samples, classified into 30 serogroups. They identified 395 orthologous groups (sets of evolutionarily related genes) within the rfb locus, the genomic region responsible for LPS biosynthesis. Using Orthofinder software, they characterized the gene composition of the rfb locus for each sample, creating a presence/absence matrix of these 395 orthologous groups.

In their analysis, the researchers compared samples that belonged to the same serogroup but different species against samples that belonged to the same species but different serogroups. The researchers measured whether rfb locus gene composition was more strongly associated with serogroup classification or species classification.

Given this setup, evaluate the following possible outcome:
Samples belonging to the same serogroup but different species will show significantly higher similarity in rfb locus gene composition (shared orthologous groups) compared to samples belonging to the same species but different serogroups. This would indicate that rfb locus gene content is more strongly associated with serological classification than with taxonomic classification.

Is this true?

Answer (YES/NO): YES